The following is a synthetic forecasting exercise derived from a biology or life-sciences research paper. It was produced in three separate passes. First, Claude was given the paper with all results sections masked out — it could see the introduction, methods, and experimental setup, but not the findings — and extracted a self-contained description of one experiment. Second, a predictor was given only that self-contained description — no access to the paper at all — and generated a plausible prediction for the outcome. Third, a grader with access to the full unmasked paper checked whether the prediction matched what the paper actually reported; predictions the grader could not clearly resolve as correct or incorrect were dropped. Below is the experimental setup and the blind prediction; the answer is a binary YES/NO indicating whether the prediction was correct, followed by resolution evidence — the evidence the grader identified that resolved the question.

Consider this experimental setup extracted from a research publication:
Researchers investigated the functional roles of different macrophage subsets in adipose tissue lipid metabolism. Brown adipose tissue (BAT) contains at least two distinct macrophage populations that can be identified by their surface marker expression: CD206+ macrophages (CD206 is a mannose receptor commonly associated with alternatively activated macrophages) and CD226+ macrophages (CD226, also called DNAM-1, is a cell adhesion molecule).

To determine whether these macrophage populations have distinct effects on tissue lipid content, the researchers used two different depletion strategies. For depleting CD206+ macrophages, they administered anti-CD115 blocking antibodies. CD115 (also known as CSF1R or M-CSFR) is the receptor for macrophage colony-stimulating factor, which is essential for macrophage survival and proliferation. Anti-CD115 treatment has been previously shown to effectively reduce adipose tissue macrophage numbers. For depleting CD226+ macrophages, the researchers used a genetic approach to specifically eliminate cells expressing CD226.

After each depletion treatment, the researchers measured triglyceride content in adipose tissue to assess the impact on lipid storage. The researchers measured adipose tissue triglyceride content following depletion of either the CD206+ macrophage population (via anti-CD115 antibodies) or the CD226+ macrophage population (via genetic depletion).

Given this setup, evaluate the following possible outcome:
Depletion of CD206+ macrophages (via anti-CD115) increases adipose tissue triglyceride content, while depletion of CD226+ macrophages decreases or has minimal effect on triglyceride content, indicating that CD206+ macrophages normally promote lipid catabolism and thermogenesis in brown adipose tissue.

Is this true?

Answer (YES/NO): NO